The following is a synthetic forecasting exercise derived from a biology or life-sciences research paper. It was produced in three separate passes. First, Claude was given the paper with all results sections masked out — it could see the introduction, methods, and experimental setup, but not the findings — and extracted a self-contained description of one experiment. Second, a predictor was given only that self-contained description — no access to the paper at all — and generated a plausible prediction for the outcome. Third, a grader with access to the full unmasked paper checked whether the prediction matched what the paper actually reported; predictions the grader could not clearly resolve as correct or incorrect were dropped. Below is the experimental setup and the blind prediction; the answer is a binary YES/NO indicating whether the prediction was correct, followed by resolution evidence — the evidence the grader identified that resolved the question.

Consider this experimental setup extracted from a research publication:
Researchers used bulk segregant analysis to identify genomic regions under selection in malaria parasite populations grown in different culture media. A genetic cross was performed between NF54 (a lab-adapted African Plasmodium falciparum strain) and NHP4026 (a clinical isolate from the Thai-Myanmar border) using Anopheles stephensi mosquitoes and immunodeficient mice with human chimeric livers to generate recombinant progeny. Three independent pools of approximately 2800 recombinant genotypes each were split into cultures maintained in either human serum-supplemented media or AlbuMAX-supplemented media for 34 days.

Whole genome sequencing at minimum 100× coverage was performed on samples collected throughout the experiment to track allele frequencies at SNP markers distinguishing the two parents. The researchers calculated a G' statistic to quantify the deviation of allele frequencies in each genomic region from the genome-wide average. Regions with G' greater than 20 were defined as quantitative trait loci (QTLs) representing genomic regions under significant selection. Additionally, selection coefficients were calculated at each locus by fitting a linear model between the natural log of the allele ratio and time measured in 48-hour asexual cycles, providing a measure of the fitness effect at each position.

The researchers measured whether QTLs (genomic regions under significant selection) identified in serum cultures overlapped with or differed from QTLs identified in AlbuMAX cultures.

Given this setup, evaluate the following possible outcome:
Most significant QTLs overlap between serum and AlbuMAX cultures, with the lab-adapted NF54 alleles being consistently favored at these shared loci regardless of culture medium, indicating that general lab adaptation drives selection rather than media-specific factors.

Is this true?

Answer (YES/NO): NO